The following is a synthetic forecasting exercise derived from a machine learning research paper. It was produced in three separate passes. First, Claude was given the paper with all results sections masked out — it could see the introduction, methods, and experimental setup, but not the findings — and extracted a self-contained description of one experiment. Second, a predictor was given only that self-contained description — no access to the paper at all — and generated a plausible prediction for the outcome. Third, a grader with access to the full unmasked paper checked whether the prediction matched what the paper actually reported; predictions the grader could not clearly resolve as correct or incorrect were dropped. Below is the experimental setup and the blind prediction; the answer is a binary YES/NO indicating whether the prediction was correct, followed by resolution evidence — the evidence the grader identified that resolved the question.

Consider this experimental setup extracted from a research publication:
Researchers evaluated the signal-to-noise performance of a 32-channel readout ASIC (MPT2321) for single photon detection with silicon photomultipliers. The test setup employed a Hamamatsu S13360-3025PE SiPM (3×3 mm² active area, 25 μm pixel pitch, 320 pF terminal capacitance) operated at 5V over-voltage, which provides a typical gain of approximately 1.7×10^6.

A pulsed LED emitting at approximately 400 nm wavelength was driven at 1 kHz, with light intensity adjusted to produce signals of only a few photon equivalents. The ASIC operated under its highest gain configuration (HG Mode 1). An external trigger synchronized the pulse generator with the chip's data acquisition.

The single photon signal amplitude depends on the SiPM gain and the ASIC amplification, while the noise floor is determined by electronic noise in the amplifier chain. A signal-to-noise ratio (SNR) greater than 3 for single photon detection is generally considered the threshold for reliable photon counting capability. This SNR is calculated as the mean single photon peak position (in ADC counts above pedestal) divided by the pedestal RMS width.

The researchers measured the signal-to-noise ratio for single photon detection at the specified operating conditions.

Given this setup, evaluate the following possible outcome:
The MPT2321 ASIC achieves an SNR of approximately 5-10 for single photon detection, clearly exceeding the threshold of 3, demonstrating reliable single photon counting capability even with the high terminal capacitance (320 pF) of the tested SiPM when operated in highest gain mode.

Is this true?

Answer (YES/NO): NO